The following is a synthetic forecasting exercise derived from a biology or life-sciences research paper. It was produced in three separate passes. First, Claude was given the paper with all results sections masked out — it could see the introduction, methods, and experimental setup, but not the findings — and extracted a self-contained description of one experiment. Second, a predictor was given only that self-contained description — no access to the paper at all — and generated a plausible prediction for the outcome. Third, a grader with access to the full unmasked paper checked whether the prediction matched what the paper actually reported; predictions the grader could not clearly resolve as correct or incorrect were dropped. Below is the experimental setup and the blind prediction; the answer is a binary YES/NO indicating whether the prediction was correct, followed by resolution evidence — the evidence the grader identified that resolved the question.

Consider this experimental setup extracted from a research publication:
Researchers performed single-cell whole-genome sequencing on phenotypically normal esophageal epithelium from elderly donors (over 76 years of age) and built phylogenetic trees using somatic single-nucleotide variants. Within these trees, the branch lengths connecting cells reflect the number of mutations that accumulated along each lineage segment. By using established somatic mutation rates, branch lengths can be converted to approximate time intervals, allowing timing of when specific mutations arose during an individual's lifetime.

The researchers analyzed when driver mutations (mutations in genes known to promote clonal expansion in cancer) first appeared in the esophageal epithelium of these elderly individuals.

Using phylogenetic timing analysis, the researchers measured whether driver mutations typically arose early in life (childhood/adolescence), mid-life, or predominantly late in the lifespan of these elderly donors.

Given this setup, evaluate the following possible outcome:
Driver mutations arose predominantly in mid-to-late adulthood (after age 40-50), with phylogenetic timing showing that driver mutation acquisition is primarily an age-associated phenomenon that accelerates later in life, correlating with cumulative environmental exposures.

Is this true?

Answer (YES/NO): YES